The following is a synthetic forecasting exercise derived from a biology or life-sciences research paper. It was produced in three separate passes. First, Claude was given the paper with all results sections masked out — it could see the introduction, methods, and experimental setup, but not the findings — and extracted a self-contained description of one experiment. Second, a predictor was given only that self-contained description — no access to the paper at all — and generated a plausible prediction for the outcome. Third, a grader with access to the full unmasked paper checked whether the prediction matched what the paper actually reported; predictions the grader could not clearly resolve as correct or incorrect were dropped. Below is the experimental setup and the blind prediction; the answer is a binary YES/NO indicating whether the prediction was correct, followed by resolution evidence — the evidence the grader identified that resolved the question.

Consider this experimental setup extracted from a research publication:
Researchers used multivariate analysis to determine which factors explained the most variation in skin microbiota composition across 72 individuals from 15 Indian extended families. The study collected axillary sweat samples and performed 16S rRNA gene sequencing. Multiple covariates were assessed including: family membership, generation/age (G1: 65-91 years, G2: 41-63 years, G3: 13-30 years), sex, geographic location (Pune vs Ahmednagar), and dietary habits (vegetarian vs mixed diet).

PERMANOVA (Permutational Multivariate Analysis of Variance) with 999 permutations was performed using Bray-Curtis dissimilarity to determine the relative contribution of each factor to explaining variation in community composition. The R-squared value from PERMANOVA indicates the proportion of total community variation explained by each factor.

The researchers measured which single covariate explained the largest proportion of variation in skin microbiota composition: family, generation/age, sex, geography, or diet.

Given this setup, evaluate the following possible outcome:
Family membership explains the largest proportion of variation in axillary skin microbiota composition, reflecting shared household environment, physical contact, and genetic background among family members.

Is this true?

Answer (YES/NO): YES